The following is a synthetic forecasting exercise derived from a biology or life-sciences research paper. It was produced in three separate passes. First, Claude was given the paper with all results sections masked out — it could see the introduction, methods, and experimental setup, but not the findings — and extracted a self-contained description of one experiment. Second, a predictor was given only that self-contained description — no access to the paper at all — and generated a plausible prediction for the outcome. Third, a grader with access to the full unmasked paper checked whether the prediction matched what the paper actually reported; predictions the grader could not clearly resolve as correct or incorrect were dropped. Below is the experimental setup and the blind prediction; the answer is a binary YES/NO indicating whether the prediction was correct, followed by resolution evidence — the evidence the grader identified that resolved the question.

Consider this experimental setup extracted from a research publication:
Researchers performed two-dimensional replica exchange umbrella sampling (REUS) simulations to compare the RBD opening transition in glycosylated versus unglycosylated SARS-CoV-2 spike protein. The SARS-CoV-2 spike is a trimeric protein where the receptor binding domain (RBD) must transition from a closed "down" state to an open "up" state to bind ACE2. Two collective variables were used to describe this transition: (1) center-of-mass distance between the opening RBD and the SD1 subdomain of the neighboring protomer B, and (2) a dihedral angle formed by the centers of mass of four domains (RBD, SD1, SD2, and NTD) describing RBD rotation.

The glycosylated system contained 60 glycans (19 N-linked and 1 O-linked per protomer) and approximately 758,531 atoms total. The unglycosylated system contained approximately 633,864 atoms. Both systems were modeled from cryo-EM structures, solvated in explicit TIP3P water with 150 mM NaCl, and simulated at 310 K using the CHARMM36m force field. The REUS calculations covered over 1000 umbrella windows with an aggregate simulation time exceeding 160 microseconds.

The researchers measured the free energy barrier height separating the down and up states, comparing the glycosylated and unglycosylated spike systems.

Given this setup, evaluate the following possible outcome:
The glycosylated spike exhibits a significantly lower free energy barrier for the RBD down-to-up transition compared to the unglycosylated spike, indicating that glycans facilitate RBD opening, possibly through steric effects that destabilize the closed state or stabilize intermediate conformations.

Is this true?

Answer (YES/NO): NO